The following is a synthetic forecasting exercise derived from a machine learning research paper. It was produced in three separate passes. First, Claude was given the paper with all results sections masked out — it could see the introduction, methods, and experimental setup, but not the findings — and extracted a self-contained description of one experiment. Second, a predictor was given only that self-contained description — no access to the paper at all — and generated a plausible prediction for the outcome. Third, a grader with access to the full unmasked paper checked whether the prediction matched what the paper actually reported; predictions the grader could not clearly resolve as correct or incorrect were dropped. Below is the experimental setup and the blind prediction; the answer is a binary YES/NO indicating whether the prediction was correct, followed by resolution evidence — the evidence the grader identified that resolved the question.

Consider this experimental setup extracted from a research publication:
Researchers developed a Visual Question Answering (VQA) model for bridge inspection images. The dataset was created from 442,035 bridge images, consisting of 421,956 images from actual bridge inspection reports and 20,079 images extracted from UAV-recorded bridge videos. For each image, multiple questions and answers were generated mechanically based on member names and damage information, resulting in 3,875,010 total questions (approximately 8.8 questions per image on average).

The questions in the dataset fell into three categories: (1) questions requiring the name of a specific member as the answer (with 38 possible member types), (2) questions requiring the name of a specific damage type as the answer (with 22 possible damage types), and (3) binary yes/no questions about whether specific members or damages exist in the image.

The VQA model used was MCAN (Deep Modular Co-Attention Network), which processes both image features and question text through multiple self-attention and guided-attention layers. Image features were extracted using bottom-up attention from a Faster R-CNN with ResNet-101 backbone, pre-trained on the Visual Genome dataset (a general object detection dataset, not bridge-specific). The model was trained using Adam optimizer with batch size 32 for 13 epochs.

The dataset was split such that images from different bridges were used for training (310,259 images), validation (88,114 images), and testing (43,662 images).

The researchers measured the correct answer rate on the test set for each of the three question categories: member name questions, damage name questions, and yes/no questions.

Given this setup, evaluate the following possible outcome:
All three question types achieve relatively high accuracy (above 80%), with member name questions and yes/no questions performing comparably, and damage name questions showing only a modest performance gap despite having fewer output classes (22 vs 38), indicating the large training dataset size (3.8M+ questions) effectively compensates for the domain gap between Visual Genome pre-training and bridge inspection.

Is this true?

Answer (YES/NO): NO